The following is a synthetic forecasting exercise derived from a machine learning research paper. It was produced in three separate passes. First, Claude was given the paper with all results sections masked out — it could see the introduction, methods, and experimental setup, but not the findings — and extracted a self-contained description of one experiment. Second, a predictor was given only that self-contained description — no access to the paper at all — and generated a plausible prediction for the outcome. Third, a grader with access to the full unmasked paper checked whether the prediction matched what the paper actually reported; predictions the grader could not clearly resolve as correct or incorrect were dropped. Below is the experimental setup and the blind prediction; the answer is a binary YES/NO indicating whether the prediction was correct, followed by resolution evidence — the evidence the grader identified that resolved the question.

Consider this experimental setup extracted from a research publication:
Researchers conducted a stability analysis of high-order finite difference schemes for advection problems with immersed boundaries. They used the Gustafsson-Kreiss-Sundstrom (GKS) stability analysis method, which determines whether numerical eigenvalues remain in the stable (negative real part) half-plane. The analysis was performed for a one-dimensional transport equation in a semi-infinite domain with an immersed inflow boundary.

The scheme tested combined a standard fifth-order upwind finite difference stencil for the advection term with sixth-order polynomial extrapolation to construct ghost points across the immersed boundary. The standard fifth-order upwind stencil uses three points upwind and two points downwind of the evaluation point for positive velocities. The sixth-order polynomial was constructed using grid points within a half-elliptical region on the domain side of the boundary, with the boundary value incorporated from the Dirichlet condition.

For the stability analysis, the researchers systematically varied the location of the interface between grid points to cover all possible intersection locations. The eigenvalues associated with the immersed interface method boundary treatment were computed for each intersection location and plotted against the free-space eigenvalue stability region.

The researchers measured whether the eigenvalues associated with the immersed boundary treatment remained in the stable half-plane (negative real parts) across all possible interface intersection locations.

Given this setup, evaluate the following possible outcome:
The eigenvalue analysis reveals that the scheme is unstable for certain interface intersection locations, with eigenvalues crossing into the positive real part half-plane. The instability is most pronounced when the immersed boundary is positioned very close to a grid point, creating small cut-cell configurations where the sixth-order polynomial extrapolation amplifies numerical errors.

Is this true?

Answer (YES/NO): NO